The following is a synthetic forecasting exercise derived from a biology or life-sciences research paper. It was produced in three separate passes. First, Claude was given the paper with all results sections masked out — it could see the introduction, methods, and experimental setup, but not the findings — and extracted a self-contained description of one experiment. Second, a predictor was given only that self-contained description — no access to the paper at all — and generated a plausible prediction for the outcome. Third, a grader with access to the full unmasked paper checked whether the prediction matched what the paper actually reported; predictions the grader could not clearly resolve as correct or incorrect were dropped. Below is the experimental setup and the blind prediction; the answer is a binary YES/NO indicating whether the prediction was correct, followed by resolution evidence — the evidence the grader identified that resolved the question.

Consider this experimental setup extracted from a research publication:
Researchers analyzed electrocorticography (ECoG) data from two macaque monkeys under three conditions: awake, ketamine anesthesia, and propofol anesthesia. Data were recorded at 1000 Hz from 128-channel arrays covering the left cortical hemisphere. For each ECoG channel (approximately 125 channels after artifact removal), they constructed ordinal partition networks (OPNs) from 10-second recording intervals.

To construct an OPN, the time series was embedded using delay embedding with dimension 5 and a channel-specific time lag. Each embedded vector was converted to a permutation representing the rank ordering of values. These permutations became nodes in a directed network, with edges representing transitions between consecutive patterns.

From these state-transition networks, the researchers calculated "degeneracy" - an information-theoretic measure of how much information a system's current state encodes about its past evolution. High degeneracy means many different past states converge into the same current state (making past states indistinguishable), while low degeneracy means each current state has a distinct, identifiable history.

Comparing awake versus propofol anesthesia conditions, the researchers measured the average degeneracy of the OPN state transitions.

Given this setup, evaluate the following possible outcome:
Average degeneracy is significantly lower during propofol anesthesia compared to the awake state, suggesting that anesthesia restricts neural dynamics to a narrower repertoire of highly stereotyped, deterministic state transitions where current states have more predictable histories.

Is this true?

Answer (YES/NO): NO